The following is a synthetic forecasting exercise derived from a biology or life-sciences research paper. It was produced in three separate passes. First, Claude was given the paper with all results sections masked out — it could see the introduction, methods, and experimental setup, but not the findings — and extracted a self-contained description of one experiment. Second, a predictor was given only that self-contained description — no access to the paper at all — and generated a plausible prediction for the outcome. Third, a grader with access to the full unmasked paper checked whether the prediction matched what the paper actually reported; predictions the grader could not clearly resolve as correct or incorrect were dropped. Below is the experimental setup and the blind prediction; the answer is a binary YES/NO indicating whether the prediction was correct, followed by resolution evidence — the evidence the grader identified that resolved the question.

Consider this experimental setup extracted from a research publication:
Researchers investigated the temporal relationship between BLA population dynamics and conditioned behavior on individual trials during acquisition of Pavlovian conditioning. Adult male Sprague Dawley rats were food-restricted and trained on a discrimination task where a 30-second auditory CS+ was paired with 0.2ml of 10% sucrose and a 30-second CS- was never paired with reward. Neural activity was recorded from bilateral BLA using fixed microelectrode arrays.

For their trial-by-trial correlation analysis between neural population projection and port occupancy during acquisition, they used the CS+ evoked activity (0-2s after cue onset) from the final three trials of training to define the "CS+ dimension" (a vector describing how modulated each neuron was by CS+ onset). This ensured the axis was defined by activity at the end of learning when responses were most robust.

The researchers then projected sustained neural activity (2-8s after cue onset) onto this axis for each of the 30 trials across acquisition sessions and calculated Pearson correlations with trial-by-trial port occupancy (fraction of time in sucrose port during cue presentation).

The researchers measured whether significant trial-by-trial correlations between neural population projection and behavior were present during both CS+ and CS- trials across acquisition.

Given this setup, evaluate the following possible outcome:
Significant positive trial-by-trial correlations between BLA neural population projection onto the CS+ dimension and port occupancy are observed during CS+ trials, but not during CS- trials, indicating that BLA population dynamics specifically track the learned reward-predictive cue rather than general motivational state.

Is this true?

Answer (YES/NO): YES